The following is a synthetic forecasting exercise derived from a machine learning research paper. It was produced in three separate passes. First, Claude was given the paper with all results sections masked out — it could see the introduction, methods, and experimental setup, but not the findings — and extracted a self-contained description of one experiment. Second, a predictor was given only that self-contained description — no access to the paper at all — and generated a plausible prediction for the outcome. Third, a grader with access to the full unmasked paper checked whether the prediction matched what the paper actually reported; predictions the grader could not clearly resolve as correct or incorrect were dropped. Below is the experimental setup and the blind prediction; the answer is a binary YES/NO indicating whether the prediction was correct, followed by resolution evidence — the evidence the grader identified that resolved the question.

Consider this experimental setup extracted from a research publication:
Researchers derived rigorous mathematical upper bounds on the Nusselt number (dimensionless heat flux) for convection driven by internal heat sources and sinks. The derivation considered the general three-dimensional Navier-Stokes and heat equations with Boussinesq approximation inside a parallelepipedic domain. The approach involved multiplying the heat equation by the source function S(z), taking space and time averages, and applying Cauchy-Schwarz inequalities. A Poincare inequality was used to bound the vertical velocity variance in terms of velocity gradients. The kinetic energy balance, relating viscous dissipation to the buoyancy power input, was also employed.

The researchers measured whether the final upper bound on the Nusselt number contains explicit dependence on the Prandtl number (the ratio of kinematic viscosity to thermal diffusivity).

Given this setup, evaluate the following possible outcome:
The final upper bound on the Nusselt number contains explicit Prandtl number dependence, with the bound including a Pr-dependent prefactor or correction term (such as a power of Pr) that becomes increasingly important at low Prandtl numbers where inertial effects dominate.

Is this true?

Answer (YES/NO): NO